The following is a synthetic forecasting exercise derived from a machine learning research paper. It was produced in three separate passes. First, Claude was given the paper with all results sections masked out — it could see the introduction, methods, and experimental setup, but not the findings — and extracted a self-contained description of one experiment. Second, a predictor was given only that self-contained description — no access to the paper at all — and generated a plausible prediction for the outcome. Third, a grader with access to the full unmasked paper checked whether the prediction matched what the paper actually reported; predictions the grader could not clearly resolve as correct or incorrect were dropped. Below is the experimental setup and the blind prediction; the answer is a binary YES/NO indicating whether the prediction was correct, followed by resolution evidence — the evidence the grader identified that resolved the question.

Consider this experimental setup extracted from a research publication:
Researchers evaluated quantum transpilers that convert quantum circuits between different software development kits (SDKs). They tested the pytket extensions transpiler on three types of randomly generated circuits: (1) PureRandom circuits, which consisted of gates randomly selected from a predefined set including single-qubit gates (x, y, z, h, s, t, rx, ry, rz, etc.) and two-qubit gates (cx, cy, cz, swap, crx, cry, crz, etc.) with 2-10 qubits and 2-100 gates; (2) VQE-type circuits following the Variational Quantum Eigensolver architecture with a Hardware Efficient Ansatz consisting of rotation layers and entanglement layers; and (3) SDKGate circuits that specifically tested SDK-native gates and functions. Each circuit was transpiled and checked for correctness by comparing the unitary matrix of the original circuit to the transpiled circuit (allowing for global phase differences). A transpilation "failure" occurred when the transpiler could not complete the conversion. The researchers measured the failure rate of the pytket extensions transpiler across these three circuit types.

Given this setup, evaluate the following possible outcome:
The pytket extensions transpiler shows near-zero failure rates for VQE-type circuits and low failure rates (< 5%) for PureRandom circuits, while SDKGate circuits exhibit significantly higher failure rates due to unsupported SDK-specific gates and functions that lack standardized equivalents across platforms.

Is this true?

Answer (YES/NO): NO